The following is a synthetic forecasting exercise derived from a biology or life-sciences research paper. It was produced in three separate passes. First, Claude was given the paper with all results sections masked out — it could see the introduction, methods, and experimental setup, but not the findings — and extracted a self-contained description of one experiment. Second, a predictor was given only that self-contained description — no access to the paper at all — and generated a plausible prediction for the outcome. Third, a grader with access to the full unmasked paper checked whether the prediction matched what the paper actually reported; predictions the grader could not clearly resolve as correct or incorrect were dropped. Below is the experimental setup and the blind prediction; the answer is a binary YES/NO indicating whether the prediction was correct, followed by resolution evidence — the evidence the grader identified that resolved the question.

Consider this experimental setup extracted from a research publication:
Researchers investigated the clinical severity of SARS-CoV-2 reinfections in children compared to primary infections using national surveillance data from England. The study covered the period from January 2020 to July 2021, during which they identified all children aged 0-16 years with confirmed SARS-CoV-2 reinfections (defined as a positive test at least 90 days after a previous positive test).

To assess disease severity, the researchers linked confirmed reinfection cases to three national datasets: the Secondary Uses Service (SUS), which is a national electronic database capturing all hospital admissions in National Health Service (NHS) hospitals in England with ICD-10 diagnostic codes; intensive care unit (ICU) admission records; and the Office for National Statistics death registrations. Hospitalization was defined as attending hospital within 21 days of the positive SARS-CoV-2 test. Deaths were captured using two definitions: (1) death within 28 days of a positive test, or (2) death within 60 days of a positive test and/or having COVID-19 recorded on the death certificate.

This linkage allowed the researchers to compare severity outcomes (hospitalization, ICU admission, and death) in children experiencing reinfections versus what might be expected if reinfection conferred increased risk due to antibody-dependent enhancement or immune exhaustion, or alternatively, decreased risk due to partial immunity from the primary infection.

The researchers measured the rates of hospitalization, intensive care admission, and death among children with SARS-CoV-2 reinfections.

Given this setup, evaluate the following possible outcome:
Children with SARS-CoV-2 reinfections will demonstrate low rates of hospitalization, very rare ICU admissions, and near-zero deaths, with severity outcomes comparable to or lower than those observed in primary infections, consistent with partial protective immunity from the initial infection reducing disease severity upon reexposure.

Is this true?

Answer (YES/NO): YES